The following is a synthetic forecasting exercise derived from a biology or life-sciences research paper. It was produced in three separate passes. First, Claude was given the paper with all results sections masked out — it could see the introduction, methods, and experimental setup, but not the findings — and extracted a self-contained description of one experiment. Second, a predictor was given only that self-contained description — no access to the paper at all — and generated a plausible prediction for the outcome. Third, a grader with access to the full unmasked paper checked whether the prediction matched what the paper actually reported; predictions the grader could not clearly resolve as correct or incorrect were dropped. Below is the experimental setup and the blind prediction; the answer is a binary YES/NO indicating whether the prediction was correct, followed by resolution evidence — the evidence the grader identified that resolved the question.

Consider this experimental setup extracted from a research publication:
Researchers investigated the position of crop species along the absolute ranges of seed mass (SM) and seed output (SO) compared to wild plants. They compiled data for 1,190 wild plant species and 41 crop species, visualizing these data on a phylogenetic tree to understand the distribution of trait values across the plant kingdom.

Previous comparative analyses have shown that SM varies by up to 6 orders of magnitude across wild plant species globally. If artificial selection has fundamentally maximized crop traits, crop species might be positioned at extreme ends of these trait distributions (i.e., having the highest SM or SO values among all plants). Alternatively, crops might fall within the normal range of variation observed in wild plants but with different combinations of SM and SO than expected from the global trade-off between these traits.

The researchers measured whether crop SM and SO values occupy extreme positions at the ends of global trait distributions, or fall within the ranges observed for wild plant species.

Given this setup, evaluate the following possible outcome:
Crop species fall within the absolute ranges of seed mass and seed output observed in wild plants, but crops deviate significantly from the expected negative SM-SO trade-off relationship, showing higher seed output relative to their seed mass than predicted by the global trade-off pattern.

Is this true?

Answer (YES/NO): NO